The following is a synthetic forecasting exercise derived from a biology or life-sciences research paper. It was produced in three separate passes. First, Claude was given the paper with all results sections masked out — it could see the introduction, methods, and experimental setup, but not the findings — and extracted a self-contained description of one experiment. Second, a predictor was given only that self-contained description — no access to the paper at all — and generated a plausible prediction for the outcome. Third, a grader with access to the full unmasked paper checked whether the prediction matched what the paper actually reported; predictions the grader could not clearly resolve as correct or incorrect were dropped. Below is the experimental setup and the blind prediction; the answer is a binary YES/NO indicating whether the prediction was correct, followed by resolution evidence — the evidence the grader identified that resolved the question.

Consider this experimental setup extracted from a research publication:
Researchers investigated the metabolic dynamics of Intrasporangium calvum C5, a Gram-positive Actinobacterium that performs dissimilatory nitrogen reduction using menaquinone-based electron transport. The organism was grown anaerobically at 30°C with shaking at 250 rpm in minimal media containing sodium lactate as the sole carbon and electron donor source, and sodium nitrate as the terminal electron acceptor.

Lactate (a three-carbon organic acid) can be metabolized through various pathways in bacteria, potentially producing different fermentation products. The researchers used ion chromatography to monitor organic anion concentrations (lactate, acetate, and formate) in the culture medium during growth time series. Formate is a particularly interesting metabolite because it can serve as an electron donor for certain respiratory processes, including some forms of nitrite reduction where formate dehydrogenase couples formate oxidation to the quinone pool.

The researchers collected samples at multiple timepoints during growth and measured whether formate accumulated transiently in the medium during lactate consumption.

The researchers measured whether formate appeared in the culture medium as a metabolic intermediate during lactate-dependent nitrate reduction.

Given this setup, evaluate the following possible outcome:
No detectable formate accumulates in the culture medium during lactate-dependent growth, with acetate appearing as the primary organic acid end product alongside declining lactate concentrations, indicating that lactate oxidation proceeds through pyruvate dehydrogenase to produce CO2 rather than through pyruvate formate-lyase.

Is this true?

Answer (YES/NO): NO